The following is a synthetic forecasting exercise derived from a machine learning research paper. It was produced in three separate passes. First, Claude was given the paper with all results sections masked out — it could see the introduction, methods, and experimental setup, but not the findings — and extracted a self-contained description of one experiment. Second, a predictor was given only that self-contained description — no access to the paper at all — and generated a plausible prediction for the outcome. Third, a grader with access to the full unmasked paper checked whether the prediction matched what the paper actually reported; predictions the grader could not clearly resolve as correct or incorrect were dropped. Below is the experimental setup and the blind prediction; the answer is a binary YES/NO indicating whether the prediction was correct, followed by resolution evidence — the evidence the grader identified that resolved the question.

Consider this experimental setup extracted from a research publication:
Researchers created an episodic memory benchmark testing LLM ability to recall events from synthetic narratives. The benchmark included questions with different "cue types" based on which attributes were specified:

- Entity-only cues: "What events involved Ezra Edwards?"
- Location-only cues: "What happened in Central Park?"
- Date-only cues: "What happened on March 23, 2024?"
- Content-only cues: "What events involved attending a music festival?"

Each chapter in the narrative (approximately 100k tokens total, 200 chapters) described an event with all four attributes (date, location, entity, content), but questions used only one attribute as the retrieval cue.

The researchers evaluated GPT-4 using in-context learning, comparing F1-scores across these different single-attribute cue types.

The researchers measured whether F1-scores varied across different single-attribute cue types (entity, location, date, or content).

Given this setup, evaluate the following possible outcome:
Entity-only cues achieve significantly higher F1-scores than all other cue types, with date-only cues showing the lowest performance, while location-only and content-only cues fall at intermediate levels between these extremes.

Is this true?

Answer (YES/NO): NO